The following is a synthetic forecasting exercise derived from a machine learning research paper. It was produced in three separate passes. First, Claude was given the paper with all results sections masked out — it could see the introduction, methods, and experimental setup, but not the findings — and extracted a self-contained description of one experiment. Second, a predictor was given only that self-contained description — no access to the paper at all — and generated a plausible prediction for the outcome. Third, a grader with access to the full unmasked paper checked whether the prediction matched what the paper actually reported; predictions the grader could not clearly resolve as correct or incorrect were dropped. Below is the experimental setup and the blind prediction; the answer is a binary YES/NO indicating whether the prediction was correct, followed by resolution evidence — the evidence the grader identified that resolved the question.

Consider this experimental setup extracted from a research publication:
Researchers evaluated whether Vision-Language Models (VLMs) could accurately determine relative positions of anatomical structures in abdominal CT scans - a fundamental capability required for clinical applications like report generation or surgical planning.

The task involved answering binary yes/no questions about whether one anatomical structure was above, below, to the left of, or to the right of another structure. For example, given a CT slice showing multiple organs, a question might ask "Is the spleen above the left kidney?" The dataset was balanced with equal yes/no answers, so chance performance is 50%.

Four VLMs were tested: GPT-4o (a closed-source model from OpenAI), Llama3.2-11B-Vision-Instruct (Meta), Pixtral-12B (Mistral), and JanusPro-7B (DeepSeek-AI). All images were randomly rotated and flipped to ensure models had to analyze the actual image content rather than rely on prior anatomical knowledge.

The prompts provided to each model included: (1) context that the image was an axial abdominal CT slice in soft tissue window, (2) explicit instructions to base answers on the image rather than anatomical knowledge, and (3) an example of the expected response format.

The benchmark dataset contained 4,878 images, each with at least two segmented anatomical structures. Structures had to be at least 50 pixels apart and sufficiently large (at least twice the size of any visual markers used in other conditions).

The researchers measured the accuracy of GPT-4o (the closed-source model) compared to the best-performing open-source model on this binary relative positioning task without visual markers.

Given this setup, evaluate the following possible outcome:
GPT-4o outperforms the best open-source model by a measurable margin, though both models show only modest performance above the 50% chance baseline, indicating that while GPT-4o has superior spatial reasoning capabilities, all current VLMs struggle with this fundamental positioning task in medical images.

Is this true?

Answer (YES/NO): NO